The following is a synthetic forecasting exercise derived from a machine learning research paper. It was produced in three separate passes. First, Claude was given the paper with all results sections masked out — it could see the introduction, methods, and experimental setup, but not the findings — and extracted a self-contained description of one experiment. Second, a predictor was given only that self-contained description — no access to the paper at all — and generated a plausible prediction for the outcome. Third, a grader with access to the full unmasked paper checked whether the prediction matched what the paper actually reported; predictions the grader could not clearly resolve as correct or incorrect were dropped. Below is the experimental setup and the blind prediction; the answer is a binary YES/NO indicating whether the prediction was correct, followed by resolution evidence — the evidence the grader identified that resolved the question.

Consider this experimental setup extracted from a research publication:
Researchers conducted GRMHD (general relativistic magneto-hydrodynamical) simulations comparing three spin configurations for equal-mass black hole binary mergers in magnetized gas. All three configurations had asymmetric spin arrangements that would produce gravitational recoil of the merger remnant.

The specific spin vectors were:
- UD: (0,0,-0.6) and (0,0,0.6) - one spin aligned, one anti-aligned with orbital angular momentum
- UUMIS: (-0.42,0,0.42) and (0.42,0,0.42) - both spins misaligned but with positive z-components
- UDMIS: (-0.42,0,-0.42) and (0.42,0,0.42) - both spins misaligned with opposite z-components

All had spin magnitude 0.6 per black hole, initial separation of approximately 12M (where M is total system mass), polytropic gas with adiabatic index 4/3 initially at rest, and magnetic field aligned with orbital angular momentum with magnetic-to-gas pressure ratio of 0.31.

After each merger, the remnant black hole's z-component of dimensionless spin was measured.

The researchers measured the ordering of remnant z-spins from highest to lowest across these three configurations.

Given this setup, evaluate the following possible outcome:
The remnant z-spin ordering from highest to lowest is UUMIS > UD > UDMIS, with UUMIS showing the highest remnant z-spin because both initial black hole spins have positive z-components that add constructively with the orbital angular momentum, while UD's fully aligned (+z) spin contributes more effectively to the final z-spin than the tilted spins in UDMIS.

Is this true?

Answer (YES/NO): NO